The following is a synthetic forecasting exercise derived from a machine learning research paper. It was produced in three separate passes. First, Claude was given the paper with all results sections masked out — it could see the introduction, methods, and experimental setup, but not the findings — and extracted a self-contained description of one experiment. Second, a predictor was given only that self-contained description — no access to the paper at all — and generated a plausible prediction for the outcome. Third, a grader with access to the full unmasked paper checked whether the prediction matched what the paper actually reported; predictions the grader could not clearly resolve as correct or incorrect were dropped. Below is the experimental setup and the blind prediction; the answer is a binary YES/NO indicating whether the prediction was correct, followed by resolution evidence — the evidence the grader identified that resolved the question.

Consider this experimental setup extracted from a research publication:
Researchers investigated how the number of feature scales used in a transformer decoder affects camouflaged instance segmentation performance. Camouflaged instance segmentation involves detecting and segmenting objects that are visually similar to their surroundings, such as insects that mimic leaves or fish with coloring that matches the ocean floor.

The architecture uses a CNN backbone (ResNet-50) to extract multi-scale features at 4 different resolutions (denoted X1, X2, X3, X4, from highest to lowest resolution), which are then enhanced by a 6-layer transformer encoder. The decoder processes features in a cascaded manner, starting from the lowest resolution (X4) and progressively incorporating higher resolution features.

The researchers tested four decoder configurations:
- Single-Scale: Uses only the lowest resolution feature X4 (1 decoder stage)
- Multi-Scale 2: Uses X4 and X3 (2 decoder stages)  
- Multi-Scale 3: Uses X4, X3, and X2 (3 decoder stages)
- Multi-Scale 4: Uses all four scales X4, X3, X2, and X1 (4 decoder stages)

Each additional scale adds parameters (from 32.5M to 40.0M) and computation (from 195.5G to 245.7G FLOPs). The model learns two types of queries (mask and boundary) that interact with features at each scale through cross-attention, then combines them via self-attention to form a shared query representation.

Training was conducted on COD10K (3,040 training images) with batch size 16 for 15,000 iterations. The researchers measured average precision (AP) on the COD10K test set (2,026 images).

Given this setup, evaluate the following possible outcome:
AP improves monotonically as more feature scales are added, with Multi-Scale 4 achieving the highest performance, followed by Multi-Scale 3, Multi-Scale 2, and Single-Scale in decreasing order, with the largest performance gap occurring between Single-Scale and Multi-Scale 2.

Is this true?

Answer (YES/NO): NO